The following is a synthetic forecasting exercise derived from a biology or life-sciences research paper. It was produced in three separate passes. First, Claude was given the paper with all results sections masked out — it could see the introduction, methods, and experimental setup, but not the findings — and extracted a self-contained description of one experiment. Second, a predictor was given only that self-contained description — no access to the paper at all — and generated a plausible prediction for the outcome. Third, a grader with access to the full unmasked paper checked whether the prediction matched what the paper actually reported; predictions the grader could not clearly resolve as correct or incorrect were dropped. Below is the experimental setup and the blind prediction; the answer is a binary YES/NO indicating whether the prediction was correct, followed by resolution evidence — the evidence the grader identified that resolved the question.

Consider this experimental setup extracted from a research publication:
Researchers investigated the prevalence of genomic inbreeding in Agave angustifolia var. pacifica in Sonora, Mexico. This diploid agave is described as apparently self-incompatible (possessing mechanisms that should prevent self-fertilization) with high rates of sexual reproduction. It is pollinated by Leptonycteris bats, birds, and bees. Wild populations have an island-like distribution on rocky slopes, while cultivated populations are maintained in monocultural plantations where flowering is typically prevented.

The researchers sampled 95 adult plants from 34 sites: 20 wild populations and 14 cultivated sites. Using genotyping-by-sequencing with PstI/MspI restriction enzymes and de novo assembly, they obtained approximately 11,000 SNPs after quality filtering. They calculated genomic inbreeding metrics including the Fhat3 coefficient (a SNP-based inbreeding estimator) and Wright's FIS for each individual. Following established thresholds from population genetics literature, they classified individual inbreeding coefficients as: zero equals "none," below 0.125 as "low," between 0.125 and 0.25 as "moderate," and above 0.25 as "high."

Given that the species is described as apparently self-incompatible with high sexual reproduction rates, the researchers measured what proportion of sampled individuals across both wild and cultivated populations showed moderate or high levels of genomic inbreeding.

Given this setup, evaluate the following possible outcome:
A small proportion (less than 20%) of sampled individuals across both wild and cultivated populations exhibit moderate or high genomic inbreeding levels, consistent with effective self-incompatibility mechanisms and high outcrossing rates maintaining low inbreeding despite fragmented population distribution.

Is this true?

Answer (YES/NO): NO